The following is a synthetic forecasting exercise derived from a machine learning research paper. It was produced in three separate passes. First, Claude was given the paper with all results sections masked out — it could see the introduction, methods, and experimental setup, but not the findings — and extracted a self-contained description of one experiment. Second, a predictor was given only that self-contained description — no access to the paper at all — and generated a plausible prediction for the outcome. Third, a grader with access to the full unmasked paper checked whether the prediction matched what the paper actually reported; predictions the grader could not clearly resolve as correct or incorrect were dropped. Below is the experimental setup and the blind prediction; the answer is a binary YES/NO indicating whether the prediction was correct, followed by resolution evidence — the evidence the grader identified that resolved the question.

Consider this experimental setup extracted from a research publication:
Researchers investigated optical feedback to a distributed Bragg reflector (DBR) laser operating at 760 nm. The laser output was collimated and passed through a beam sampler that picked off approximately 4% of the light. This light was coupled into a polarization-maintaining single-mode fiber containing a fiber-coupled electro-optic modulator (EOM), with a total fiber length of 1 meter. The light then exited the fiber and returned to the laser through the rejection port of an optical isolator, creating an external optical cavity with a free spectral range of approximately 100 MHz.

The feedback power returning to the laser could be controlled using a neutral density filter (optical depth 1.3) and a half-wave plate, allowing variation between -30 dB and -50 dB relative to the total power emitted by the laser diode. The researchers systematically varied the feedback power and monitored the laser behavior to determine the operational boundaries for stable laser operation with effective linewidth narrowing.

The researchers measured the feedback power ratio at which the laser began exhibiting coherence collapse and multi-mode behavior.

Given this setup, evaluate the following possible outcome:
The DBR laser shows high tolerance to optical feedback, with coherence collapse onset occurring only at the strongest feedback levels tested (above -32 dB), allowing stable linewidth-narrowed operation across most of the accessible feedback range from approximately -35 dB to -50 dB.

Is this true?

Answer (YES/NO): NO